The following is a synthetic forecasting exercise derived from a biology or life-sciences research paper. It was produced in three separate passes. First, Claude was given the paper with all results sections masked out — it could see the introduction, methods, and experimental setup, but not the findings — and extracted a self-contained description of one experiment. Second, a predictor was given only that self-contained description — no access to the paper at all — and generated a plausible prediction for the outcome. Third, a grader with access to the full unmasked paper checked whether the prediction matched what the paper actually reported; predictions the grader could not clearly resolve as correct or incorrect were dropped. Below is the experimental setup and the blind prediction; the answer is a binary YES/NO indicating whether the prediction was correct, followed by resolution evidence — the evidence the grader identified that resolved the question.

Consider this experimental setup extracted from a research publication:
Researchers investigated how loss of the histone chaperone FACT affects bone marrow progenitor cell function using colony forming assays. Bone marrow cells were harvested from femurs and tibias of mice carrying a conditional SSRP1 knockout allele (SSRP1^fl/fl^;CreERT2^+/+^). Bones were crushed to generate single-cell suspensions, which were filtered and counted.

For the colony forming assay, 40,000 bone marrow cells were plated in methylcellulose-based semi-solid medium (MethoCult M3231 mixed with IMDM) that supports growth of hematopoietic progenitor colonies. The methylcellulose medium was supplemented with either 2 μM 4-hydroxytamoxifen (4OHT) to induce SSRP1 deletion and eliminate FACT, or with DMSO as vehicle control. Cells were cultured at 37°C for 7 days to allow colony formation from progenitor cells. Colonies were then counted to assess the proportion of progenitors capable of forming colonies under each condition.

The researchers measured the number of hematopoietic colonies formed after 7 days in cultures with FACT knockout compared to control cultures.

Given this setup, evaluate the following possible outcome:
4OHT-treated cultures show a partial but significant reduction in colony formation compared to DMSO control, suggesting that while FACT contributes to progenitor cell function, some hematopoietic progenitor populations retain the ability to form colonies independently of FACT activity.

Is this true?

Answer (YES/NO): NO